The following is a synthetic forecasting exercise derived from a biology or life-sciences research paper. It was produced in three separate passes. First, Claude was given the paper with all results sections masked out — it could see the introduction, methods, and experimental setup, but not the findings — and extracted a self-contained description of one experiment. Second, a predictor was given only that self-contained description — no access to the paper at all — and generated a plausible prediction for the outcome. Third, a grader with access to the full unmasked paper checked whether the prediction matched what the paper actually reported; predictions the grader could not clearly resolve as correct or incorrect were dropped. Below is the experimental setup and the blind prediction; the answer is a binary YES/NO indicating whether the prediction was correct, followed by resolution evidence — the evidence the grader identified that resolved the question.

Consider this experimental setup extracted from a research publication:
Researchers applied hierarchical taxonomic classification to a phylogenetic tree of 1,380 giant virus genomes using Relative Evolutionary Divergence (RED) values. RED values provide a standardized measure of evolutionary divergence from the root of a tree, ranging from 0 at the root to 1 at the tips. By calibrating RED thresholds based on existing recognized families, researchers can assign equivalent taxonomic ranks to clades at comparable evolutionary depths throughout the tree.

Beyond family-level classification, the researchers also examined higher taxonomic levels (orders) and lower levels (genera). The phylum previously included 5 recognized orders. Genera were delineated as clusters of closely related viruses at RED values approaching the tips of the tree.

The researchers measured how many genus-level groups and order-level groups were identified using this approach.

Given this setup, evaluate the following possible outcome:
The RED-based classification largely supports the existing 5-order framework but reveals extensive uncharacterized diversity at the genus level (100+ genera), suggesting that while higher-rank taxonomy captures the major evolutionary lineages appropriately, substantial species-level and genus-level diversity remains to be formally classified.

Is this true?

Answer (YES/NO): YES